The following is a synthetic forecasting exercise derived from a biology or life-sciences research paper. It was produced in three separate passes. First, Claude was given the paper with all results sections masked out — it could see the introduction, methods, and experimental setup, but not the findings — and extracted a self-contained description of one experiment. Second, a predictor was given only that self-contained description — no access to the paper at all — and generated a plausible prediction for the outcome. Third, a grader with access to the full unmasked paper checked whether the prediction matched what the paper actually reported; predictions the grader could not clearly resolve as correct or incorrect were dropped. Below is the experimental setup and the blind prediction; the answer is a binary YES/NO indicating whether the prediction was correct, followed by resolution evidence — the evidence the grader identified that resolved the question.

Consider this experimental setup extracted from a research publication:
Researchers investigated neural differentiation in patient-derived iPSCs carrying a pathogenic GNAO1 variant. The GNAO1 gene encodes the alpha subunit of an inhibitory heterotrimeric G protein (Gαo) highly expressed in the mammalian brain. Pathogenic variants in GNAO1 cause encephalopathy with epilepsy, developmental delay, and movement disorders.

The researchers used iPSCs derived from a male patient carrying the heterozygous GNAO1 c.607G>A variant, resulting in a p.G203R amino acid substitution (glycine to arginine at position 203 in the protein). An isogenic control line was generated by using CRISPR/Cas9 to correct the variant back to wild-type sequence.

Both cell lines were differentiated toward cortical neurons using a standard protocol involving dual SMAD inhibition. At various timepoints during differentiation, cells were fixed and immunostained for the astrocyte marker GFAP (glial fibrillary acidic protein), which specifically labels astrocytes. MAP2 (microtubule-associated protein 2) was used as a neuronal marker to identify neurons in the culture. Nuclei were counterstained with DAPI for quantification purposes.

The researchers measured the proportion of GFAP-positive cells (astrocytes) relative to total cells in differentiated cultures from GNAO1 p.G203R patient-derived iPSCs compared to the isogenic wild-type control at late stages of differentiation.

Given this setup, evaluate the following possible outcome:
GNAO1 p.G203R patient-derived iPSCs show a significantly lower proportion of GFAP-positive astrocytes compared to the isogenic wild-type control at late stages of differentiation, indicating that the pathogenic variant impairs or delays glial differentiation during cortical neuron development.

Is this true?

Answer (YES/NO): NO